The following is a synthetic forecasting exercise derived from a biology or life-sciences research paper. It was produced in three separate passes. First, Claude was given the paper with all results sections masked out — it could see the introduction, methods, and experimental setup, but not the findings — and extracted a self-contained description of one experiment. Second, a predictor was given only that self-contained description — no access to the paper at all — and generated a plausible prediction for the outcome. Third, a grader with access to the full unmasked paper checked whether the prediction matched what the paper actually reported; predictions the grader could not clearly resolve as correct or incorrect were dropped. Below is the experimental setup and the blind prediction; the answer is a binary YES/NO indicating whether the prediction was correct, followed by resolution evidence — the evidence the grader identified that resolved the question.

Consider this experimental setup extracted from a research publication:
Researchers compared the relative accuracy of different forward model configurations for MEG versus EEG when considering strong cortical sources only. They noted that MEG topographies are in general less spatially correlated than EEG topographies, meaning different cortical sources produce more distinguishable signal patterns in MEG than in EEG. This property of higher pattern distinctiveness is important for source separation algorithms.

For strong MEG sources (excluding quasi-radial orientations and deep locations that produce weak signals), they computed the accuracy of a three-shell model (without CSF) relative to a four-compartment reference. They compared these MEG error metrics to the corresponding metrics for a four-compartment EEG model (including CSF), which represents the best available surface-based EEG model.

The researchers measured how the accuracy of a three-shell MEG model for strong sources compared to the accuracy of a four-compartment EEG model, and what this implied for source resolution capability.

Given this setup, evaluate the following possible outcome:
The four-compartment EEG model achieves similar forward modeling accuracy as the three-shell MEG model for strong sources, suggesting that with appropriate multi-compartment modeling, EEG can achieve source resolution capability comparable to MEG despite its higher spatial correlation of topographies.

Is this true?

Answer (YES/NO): NO